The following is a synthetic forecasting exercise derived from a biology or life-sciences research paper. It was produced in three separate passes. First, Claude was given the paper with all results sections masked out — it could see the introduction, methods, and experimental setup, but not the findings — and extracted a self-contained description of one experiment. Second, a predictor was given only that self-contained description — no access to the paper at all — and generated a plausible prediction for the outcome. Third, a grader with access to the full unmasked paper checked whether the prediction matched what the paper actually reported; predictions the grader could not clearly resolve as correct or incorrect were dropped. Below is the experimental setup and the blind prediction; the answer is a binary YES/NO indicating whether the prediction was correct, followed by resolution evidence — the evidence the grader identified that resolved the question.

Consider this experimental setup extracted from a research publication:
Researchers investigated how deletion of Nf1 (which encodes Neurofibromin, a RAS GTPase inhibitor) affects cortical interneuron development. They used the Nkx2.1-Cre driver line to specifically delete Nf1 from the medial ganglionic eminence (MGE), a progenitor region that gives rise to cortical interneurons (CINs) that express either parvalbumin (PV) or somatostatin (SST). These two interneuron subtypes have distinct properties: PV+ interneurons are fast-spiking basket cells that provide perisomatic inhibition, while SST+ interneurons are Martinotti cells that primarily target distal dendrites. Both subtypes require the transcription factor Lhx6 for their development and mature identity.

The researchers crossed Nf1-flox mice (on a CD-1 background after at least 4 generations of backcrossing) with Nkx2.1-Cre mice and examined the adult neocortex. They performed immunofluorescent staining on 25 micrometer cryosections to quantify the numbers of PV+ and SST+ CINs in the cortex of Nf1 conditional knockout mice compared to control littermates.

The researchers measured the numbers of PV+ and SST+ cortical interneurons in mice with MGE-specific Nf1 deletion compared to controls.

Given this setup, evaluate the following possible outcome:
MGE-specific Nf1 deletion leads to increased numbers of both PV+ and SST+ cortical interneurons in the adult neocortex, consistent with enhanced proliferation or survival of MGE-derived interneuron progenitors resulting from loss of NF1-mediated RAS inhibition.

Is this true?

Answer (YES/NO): NO